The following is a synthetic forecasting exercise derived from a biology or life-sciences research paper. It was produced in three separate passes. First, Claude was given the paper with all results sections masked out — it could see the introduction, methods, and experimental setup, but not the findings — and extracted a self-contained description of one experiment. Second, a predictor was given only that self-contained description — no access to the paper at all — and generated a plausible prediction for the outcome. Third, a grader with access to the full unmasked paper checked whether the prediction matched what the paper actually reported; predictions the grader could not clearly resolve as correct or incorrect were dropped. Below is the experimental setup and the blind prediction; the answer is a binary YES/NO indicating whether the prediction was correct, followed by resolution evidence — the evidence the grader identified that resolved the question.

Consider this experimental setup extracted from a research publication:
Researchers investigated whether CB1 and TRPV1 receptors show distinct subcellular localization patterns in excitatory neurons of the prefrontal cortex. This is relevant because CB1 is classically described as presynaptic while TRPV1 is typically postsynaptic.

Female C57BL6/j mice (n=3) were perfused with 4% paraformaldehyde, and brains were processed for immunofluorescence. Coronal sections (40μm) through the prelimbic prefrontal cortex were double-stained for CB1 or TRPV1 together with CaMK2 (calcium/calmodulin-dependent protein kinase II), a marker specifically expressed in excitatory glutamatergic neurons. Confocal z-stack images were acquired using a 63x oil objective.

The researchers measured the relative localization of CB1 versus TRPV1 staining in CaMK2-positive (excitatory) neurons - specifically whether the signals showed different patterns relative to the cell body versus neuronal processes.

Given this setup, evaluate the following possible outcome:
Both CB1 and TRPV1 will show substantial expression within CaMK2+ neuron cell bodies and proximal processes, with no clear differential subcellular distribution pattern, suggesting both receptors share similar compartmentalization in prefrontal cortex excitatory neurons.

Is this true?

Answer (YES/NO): NO